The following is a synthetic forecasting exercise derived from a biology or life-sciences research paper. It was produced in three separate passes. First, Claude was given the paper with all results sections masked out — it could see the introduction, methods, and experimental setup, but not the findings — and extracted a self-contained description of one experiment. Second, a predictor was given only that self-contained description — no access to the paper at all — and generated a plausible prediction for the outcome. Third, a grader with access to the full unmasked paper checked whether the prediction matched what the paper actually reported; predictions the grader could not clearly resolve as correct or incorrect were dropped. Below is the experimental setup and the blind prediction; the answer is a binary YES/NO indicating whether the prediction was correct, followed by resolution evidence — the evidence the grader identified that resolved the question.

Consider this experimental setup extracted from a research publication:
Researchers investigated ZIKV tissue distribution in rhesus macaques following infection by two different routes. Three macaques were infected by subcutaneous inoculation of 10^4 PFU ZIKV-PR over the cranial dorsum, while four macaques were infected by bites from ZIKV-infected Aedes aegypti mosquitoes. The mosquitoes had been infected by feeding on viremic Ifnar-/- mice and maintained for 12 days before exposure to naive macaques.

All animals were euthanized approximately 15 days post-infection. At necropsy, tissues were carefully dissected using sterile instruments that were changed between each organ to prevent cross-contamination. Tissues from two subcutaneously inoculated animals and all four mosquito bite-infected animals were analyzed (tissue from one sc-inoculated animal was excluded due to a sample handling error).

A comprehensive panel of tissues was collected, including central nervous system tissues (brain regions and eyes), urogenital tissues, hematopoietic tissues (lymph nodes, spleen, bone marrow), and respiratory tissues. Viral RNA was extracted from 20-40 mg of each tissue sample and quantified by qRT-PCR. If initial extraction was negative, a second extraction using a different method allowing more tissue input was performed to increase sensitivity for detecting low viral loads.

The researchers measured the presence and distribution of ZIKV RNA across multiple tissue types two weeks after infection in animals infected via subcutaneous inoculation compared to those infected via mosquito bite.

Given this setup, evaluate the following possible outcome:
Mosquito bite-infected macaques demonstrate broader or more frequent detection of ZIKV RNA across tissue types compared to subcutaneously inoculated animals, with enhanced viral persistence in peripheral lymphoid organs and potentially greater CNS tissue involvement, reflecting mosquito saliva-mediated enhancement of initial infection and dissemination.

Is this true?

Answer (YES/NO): NO